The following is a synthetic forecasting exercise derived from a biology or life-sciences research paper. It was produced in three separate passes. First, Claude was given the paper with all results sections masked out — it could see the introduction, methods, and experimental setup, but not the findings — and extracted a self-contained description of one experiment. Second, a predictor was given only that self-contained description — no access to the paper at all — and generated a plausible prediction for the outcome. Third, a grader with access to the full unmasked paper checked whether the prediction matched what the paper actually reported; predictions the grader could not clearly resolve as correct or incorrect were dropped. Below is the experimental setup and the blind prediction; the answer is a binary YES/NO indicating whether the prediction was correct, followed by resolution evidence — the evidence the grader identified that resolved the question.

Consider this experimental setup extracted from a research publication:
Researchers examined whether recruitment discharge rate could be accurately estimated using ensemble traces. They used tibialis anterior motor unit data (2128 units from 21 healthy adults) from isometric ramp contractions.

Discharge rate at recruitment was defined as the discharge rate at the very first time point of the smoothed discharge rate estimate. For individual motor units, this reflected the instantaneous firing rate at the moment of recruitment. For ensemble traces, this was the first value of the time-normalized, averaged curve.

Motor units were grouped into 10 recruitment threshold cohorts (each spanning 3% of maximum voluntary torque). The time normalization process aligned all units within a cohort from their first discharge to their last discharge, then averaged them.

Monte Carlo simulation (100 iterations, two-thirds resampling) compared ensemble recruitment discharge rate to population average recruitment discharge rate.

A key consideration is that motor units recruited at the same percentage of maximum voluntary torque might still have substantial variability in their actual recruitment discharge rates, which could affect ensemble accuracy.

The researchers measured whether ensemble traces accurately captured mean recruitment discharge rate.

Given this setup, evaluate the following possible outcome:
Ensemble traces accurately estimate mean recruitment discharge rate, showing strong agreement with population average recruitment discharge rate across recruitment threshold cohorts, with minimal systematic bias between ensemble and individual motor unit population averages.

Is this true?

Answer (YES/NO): YES